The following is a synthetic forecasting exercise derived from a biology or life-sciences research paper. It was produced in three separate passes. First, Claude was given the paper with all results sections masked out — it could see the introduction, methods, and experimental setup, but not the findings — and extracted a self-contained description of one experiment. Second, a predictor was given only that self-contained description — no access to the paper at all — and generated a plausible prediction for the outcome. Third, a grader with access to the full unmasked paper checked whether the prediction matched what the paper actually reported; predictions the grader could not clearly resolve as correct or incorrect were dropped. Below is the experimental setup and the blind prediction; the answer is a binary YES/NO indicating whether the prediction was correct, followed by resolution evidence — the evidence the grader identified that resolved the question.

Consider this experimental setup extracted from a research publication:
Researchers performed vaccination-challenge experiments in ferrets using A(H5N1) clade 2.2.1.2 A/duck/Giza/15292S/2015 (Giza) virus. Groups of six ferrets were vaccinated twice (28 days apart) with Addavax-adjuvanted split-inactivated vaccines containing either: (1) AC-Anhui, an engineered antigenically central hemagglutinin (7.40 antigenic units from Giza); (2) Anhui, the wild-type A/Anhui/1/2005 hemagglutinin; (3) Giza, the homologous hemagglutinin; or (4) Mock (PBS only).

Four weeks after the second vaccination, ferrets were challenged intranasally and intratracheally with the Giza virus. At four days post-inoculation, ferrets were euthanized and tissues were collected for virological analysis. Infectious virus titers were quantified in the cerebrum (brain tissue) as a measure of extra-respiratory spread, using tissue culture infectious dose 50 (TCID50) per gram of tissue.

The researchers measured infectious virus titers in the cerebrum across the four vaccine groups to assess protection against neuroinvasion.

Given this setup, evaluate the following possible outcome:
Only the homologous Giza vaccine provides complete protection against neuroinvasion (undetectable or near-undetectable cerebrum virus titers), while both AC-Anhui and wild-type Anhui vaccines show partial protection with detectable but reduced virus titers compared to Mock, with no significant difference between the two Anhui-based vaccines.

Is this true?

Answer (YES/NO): NO